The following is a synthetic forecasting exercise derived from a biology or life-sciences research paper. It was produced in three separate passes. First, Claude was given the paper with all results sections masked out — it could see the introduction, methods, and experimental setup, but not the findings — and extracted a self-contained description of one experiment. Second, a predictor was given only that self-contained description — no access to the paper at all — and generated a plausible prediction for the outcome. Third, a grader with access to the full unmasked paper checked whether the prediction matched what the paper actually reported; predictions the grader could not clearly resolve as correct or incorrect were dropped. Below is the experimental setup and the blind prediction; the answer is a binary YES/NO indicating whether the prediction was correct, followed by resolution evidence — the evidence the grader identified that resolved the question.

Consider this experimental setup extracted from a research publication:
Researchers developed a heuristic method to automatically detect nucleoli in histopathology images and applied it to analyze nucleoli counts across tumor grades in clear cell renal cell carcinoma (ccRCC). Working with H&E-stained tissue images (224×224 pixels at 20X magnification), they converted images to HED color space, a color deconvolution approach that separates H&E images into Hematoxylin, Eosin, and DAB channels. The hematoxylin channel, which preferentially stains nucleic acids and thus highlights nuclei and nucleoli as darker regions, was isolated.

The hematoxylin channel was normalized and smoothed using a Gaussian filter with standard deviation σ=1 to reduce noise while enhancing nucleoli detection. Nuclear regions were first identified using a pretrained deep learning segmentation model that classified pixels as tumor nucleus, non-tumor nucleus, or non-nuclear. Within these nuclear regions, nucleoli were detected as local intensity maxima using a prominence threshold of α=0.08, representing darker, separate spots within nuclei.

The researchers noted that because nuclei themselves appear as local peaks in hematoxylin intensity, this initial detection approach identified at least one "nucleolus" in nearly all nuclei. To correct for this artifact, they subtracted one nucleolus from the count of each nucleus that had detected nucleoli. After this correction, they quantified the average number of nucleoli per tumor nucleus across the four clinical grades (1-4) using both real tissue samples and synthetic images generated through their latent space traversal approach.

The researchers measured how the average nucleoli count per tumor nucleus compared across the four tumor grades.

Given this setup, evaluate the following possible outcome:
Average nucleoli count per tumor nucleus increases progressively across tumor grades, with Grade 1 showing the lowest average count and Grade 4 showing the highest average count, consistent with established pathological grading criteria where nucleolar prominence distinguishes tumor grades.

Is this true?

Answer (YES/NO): YES